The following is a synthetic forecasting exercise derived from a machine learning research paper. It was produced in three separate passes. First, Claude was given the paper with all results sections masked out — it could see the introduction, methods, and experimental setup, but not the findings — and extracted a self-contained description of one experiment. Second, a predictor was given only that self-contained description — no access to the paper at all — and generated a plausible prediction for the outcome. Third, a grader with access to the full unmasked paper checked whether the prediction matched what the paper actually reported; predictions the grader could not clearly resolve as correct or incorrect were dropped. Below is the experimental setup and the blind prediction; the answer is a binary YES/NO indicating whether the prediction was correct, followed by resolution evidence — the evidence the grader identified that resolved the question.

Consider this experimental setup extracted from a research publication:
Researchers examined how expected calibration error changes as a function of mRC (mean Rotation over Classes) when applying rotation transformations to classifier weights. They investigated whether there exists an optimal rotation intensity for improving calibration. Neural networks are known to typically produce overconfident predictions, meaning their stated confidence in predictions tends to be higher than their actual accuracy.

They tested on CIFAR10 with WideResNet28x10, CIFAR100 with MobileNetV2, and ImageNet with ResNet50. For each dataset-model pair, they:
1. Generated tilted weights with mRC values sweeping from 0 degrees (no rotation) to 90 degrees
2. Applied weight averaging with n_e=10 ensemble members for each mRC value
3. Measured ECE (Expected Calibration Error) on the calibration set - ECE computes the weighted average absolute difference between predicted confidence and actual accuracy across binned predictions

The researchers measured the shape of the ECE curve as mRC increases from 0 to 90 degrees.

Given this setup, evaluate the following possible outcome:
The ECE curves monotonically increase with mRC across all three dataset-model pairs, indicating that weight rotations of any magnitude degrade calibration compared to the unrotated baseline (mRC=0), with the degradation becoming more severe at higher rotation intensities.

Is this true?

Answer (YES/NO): NO